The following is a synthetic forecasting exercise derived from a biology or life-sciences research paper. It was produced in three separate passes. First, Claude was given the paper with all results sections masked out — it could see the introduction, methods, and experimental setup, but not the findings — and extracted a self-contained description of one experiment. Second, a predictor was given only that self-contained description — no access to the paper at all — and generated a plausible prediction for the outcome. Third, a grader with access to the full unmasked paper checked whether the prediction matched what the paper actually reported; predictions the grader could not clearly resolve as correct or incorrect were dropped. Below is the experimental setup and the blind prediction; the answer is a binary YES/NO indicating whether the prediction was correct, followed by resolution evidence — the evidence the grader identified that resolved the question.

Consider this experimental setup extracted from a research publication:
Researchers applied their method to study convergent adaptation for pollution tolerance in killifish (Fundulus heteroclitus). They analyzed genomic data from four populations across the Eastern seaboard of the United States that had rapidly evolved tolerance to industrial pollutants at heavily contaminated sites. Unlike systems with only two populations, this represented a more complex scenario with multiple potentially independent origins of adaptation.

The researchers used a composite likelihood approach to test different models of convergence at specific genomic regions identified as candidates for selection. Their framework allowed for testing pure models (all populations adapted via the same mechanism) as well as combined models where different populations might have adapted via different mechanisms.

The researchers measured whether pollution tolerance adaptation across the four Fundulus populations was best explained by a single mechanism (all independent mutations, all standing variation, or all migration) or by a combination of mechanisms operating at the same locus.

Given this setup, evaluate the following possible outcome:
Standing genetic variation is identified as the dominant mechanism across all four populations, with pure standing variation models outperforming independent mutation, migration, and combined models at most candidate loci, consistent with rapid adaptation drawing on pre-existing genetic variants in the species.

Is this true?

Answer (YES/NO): NO